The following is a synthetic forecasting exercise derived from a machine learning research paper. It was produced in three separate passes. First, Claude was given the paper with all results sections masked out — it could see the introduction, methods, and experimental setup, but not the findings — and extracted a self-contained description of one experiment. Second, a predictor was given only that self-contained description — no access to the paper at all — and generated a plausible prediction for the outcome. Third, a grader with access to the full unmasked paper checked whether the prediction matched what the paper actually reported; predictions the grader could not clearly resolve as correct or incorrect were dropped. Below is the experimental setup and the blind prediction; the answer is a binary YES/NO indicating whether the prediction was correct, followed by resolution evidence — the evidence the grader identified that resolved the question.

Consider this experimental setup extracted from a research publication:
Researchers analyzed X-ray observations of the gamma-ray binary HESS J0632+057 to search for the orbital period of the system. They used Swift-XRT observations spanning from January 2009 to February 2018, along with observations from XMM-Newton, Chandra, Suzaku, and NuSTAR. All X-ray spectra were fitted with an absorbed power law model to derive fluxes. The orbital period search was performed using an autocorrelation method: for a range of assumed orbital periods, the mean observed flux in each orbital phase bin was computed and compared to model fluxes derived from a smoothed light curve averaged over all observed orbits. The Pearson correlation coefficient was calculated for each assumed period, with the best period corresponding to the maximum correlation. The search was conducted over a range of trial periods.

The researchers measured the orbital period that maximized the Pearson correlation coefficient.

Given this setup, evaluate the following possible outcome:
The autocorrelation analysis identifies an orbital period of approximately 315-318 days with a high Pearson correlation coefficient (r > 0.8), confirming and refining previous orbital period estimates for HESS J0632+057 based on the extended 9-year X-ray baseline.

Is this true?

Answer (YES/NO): YES